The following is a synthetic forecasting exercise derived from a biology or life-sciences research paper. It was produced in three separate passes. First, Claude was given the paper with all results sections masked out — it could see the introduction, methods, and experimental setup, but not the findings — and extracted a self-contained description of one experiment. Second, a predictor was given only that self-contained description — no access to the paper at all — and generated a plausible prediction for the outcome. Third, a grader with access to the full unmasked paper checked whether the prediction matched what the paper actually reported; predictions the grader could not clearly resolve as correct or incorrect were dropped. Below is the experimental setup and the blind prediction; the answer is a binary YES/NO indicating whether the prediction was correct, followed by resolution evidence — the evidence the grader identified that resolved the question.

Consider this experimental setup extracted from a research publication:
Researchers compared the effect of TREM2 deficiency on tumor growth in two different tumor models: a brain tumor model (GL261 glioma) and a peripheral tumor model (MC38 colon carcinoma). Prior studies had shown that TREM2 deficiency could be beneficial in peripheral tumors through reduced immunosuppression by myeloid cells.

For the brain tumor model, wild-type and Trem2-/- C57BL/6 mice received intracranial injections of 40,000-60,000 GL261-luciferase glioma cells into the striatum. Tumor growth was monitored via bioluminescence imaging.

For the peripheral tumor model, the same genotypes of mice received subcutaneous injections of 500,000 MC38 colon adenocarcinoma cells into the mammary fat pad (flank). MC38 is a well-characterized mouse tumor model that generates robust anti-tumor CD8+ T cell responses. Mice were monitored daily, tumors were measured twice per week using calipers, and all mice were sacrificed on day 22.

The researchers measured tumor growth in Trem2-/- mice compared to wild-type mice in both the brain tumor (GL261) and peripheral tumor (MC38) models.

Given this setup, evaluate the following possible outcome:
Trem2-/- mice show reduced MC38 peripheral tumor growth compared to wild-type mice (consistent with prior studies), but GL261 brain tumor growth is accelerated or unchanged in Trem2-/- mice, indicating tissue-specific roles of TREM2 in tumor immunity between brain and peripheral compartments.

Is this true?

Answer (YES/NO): YES